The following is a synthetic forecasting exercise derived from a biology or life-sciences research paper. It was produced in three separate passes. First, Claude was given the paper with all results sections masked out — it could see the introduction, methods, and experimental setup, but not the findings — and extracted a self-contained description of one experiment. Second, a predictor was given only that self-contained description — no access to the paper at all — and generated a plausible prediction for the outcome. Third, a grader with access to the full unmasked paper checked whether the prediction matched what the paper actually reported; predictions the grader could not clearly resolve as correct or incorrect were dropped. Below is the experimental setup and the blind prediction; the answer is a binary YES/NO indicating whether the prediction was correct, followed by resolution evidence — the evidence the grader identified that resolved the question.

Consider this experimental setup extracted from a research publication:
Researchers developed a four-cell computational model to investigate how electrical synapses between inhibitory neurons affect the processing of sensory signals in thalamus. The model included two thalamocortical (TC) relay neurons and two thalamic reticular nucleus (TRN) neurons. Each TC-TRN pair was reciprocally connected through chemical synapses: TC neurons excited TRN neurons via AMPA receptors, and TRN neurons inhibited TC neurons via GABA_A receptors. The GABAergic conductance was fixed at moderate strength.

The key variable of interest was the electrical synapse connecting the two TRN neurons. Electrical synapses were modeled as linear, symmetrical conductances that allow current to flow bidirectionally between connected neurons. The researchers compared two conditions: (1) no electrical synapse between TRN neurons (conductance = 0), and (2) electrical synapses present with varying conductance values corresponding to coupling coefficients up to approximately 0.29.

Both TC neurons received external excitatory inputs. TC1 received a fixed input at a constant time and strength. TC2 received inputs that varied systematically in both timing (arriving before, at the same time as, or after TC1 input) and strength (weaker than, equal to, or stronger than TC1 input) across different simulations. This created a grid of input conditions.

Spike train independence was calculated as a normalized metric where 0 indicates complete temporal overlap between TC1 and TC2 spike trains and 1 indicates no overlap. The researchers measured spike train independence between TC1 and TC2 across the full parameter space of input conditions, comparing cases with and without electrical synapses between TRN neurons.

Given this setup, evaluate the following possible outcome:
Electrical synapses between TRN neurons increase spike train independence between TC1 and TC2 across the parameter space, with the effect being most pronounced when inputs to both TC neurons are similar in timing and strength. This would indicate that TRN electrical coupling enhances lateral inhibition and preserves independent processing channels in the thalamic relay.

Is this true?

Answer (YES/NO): NO